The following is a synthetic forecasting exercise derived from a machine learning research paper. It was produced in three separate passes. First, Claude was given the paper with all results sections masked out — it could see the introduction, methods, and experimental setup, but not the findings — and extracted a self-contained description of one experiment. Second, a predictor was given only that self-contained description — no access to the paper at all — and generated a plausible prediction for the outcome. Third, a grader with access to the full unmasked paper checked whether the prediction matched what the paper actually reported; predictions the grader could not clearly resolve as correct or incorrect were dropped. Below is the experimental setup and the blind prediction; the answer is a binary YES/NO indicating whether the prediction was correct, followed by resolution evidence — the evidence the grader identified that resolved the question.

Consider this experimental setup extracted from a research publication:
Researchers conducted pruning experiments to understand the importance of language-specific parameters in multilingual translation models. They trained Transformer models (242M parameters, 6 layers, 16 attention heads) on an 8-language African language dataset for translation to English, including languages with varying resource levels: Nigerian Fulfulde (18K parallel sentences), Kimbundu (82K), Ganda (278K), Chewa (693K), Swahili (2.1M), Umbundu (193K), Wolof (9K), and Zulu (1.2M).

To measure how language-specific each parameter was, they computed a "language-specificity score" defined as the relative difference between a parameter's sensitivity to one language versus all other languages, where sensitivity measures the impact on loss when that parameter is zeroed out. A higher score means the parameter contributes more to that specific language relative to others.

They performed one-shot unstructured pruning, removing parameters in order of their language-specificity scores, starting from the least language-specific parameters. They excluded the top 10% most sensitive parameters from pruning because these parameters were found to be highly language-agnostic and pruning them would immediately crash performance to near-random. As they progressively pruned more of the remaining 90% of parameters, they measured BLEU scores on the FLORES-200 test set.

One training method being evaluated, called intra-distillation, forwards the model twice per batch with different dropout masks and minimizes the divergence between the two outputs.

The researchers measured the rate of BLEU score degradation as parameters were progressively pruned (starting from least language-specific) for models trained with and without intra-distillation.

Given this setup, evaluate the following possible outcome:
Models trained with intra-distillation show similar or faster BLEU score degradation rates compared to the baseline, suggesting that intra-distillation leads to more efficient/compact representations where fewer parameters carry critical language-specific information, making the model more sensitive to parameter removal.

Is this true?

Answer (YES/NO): NO